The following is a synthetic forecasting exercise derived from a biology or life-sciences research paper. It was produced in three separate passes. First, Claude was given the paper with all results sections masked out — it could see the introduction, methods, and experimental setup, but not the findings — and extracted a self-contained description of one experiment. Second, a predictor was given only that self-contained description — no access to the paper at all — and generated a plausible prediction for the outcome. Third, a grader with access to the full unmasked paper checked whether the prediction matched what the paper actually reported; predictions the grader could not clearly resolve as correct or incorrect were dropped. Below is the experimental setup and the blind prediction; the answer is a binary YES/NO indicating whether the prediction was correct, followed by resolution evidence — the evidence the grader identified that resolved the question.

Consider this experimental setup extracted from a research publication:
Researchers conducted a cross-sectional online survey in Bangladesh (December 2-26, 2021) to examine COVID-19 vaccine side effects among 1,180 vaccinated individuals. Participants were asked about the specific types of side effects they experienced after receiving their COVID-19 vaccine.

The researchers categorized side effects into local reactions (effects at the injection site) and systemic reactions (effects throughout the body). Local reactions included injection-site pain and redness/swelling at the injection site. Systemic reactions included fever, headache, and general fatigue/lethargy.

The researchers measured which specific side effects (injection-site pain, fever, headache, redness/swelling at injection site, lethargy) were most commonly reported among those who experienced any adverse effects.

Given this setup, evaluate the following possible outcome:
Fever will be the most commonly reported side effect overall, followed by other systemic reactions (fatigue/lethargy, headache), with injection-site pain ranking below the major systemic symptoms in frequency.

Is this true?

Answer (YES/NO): NO